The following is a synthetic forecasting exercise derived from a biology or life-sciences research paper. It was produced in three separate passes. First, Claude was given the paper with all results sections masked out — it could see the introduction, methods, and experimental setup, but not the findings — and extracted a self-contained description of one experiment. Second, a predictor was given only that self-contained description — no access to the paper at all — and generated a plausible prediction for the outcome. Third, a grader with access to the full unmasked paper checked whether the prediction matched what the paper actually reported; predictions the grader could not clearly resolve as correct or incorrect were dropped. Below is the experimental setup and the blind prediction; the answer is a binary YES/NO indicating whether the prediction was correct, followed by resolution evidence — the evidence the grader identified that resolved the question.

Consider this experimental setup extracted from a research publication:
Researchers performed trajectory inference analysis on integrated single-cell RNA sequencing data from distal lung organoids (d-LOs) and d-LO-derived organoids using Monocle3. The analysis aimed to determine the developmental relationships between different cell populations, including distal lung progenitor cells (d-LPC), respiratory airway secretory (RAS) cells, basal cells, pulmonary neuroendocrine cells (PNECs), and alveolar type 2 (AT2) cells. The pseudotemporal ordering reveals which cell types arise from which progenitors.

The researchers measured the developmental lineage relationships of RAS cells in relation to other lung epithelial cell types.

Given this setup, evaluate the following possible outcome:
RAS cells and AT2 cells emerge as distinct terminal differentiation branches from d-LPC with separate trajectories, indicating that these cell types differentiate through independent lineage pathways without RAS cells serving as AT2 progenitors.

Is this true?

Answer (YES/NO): NO